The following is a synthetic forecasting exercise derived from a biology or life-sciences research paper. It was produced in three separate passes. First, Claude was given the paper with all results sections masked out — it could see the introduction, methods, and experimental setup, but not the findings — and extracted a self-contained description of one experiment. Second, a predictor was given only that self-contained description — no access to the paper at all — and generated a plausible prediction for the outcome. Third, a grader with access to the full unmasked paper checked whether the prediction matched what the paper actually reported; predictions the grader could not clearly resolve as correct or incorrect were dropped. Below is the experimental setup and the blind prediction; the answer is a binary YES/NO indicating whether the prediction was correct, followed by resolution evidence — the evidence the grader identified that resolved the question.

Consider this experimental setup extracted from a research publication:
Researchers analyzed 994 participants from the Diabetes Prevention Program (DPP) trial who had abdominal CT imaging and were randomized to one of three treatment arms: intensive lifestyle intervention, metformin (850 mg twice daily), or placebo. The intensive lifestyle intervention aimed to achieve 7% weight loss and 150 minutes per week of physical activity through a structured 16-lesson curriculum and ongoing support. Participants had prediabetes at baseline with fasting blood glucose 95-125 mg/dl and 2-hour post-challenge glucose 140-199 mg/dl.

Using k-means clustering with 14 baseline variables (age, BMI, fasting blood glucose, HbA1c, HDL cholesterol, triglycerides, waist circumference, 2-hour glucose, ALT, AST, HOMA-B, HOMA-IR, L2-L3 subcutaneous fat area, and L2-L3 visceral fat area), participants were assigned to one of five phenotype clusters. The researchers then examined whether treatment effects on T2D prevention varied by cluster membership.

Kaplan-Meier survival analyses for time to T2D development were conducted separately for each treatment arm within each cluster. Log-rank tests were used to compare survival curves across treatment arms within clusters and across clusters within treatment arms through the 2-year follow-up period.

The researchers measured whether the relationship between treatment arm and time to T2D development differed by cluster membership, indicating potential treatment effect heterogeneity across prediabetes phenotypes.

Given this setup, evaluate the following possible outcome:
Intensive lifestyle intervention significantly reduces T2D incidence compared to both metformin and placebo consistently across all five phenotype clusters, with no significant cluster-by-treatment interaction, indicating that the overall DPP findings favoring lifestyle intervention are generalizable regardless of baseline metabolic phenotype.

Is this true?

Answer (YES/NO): NO